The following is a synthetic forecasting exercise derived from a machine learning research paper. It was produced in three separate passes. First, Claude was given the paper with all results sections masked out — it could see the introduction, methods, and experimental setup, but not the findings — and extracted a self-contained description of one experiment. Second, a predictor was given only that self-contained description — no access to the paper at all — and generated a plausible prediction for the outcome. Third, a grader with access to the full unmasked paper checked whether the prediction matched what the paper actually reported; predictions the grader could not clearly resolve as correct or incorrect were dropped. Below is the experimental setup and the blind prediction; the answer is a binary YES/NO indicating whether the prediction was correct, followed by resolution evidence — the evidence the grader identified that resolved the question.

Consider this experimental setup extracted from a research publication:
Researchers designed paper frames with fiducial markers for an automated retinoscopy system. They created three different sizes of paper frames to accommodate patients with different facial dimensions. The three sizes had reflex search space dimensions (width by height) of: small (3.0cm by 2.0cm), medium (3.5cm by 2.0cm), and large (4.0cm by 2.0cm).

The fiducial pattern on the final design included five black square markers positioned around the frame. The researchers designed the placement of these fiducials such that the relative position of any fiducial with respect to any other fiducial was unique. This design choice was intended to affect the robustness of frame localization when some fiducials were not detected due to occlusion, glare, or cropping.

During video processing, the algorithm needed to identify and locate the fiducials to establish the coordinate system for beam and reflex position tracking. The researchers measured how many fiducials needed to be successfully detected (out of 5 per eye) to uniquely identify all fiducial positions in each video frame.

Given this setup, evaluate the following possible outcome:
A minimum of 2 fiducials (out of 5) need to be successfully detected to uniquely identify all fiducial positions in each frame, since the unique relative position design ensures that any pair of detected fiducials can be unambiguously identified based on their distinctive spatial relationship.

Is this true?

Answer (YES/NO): YES